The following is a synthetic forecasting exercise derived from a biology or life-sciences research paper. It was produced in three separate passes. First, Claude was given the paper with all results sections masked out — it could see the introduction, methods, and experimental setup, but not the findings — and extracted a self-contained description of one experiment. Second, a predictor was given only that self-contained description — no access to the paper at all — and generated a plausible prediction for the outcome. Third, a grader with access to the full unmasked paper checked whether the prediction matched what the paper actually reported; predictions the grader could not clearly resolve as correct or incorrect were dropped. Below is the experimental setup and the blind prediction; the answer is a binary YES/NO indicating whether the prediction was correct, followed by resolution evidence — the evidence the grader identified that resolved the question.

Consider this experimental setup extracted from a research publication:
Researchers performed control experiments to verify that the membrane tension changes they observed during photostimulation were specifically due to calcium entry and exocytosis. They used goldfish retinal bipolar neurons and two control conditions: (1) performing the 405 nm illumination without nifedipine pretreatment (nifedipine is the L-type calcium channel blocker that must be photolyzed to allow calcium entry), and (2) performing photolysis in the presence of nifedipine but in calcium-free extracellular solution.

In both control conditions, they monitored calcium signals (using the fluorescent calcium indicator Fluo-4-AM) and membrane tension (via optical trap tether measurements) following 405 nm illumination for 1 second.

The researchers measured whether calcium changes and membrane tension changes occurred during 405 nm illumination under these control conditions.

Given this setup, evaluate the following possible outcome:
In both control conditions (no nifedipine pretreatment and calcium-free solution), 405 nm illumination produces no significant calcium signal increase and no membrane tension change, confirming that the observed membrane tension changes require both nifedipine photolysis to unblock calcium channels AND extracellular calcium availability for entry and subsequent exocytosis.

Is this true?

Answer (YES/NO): YES